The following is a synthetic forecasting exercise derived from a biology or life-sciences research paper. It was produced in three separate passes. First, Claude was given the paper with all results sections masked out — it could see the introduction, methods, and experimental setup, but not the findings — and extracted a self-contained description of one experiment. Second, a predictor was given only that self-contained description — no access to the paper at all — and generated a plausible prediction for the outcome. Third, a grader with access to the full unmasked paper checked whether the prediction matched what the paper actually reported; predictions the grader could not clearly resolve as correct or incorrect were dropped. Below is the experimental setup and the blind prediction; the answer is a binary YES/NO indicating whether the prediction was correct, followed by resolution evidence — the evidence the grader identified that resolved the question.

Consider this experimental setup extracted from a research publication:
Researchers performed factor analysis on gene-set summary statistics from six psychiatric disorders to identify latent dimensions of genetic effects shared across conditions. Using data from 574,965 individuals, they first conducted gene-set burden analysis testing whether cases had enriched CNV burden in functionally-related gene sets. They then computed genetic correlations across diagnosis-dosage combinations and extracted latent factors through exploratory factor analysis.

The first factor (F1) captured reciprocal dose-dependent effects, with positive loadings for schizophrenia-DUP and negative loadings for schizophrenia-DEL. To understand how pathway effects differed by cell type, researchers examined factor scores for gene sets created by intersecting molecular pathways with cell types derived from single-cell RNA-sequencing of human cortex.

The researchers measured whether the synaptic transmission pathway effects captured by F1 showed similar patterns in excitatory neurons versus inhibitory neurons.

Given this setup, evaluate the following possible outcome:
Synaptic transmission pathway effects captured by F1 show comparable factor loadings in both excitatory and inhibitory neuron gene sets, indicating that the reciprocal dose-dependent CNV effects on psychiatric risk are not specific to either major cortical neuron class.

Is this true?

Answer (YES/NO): NO